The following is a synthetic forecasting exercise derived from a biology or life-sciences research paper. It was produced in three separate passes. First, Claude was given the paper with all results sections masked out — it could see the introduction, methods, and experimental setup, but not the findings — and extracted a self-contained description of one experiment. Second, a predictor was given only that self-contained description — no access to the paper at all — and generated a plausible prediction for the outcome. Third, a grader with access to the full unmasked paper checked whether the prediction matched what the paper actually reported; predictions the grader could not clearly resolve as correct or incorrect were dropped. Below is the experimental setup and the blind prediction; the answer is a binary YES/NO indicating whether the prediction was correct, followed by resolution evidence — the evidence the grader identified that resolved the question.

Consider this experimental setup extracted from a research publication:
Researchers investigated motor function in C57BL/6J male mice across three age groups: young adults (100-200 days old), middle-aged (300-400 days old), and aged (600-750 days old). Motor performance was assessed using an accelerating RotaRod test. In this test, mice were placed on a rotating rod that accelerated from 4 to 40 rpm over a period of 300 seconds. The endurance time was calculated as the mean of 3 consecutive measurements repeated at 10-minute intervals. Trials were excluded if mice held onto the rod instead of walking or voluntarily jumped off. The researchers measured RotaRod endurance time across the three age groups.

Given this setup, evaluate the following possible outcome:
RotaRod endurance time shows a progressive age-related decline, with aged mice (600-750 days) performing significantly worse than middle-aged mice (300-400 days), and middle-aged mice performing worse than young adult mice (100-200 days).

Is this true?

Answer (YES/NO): YES